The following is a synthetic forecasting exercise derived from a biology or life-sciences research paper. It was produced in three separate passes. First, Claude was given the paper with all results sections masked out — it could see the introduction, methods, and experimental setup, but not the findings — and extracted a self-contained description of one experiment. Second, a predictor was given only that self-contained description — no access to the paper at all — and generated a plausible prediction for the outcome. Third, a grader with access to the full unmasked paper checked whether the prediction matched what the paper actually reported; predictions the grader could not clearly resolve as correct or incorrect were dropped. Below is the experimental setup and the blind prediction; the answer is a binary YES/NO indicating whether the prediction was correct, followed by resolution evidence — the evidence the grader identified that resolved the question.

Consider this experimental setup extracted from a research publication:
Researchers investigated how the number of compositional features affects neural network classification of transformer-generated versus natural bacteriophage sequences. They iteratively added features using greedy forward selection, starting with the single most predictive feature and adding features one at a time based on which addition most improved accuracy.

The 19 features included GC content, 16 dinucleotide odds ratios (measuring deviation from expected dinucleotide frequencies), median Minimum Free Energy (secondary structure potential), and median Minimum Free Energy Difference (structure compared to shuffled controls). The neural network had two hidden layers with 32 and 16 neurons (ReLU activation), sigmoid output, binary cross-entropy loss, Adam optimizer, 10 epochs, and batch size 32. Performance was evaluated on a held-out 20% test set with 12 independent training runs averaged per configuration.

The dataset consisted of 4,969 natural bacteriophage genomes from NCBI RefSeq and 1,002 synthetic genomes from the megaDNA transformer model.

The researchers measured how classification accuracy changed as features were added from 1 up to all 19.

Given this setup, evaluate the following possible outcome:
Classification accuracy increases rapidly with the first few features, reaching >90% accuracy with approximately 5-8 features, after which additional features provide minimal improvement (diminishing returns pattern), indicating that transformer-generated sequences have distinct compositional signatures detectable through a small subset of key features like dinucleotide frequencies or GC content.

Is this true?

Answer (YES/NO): NO